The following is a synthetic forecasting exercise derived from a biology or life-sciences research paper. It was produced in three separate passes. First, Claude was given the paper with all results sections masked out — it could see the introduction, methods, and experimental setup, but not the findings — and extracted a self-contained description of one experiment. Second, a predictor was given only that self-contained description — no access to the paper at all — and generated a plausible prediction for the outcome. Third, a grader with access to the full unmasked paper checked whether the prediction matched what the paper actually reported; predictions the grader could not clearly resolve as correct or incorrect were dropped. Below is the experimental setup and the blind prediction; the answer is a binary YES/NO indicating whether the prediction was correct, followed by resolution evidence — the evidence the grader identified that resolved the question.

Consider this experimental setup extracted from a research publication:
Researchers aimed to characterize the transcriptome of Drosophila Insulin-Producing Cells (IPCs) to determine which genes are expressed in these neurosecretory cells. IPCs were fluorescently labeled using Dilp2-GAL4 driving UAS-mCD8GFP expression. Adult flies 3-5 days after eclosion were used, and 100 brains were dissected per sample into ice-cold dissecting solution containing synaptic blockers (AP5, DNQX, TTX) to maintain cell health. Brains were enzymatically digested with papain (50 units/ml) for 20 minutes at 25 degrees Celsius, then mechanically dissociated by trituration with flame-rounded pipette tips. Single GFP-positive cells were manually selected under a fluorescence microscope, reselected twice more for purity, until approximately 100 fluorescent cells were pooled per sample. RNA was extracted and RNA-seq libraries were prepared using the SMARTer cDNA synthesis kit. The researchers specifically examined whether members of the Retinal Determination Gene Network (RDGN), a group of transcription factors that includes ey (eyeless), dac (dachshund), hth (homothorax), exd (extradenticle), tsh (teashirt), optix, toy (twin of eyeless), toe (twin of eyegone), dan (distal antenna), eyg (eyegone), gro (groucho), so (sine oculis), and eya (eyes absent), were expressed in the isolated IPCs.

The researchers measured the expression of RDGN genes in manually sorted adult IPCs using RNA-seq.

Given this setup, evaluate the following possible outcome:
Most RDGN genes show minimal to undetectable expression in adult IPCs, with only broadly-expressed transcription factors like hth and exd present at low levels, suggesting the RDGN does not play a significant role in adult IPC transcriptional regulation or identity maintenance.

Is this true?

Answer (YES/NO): NO